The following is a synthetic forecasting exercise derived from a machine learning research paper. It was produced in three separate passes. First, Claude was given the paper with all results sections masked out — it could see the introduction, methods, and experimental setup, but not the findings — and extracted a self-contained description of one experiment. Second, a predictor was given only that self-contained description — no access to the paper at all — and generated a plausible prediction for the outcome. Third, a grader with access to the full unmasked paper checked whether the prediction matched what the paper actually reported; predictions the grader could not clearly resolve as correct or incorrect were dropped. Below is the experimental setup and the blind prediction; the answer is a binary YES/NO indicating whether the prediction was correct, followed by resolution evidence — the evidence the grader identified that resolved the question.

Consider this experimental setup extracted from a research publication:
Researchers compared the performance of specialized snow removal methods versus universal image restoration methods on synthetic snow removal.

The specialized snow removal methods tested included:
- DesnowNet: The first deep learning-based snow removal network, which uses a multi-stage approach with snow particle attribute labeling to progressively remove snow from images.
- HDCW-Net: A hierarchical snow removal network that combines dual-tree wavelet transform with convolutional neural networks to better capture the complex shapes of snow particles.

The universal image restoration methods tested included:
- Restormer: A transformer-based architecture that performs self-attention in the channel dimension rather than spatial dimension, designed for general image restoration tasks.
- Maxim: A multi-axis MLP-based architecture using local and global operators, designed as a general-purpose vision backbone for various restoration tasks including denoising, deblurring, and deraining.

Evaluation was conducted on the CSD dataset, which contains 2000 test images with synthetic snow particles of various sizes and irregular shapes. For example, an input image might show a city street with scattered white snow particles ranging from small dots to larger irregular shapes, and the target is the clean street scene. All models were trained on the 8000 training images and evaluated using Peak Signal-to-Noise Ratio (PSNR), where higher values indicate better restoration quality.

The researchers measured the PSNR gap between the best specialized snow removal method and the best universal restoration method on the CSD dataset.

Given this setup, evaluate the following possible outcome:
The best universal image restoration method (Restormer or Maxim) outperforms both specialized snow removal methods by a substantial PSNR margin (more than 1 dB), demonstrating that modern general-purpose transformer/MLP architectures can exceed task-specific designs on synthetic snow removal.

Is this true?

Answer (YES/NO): YES